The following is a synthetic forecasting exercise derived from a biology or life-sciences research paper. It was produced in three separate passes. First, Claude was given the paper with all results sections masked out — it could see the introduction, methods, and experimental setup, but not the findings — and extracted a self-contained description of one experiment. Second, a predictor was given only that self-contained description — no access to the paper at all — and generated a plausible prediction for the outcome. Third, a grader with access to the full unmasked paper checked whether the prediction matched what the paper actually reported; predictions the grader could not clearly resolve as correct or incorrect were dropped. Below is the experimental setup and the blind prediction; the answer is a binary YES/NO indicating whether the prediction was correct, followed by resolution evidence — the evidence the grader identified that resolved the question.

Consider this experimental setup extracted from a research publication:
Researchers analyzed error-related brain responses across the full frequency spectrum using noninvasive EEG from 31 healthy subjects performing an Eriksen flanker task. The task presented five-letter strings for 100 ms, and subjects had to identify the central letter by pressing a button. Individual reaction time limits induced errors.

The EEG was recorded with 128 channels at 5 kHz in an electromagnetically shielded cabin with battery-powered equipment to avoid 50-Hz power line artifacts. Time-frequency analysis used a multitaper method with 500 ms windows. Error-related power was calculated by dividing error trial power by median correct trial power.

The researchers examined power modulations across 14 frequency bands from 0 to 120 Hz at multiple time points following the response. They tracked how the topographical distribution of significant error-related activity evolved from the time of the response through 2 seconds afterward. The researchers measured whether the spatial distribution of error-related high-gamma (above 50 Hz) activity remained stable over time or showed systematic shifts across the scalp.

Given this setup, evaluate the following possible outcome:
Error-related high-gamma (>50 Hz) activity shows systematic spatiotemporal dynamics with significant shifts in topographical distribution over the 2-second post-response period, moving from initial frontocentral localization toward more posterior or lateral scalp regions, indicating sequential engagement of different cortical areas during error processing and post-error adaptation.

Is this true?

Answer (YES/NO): YES